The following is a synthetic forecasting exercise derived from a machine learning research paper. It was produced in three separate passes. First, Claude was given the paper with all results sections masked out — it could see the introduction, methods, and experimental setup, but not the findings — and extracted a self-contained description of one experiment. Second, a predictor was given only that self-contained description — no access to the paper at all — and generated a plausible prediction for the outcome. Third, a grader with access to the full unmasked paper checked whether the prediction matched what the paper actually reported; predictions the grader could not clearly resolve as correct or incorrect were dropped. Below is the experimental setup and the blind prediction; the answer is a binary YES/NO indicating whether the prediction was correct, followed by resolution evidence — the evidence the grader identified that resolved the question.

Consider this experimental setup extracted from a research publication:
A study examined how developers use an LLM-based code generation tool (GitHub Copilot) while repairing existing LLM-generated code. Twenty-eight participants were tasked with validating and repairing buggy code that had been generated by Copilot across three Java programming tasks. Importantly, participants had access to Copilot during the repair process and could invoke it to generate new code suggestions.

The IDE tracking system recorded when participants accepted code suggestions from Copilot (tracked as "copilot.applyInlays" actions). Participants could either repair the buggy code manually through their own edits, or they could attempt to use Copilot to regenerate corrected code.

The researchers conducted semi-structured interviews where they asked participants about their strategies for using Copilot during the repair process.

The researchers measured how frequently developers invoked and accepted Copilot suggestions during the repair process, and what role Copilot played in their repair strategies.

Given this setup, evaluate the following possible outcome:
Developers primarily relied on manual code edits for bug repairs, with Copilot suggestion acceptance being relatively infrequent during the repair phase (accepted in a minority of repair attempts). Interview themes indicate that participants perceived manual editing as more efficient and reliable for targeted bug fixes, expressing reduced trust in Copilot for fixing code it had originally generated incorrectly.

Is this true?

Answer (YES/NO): NO